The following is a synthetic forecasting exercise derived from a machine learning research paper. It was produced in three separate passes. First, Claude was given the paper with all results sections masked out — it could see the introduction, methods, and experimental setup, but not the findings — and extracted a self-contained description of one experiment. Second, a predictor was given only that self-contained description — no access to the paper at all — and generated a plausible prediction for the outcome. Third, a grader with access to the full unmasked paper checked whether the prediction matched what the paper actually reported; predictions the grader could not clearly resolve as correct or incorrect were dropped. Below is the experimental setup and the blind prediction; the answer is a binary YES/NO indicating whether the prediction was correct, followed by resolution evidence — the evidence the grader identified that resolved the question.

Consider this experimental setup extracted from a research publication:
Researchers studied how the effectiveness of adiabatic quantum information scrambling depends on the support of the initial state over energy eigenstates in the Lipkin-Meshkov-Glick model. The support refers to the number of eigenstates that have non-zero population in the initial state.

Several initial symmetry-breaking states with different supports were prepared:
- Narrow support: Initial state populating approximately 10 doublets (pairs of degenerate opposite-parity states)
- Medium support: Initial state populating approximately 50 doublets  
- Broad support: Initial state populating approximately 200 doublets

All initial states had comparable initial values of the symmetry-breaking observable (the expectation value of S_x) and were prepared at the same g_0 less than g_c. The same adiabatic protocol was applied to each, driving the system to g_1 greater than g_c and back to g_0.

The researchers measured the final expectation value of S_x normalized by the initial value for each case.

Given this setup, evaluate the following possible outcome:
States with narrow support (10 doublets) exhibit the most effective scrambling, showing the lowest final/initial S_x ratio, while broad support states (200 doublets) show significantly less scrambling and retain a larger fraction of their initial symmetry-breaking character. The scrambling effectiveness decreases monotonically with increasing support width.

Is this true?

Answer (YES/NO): NO